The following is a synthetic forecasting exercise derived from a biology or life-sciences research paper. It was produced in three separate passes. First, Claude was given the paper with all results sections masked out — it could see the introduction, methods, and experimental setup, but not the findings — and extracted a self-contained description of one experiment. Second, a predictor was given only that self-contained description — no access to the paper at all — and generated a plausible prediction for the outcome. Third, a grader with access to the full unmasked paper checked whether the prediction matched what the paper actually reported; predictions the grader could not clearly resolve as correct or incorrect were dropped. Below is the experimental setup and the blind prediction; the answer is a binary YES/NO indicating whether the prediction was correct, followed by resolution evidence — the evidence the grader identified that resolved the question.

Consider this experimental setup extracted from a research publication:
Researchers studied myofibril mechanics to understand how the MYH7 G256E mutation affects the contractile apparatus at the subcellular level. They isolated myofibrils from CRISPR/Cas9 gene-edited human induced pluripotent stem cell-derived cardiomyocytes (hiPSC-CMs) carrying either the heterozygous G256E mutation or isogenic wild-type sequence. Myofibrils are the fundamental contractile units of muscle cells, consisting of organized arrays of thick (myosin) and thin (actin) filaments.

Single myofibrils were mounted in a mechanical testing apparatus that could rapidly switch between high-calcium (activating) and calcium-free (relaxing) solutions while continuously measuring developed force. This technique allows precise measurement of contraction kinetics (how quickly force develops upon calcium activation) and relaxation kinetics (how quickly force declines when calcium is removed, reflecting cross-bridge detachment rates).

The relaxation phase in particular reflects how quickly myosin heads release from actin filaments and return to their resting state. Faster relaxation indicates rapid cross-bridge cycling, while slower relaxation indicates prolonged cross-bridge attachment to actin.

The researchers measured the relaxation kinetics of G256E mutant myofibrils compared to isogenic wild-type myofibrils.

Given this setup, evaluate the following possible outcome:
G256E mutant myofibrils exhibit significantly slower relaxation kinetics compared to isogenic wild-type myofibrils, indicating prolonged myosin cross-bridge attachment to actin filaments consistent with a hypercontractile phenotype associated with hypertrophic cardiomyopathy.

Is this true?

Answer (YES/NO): YES